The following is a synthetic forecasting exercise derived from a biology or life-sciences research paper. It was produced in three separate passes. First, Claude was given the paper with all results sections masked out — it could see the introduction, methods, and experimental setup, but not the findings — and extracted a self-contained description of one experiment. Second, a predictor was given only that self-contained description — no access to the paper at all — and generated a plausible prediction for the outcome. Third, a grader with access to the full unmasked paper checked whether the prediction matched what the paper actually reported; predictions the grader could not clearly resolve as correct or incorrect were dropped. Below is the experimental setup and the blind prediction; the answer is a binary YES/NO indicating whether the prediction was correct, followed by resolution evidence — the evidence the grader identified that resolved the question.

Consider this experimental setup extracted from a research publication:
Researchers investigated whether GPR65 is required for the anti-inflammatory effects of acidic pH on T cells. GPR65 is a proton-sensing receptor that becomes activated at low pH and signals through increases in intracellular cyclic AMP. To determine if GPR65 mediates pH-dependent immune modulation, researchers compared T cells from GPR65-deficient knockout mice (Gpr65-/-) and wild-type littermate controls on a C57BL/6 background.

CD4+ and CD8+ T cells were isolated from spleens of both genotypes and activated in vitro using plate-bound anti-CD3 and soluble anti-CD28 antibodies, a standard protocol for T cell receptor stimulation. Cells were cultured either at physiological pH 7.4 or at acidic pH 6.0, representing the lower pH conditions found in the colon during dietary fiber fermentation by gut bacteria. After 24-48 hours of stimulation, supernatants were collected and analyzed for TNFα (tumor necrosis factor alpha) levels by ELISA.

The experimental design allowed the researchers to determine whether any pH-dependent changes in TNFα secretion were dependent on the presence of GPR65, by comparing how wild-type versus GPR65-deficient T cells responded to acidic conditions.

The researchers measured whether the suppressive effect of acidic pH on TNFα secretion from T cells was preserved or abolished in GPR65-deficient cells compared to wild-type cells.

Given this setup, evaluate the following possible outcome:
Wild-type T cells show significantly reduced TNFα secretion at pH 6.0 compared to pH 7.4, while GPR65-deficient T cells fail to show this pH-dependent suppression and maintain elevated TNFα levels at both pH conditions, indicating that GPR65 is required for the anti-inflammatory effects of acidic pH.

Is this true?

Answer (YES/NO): NO